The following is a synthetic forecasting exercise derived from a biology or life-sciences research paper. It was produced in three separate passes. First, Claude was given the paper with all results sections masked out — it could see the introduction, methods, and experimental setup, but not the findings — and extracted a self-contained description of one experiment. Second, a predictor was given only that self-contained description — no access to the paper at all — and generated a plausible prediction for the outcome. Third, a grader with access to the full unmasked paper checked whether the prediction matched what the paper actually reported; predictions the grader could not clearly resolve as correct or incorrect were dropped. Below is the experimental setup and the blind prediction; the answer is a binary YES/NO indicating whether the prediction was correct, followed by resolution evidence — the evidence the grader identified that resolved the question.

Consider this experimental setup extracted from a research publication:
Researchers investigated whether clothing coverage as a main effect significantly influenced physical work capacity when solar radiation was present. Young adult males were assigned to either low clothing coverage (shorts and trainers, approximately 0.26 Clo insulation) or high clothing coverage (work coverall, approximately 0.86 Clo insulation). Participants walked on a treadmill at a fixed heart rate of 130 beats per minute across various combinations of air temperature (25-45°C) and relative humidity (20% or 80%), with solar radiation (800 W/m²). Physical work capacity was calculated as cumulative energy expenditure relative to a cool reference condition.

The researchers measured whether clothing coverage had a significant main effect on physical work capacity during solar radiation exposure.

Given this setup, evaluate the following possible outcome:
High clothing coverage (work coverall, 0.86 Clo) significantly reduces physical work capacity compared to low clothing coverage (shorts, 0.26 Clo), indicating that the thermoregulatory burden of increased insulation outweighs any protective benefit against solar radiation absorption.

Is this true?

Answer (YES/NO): NO